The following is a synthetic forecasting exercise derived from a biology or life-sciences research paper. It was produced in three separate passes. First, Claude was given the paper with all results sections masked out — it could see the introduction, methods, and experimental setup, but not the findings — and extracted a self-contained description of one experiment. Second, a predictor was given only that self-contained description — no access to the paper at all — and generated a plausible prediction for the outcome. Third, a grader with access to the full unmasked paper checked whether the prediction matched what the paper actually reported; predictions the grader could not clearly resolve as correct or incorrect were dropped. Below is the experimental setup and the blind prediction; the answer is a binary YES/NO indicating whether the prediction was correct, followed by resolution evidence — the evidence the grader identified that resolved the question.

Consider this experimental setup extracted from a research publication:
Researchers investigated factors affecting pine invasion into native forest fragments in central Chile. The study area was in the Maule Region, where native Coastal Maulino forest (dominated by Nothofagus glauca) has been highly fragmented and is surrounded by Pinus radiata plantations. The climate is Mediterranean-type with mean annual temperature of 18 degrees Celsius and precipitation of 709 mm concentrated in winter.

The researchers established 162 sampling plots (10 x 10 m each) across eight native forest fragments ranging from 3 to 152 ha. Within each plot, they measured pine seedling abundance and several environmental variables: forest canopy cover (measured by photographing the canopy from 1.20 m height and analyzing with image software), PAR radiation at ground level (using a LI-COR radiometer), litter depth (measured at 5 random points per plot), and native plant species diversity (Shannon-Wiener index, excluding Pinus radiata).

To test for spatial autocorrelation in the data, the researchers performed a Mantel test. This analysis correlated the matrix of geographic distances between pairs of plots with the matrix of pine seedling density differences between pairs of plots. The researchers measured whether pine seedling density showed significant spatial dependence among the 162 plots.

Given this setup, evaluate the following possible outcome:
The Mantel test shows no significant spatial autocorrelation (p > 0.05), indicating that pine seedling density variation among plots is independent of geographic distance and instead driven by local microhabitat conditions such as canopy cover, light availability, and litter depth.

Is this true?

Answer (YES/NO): YES